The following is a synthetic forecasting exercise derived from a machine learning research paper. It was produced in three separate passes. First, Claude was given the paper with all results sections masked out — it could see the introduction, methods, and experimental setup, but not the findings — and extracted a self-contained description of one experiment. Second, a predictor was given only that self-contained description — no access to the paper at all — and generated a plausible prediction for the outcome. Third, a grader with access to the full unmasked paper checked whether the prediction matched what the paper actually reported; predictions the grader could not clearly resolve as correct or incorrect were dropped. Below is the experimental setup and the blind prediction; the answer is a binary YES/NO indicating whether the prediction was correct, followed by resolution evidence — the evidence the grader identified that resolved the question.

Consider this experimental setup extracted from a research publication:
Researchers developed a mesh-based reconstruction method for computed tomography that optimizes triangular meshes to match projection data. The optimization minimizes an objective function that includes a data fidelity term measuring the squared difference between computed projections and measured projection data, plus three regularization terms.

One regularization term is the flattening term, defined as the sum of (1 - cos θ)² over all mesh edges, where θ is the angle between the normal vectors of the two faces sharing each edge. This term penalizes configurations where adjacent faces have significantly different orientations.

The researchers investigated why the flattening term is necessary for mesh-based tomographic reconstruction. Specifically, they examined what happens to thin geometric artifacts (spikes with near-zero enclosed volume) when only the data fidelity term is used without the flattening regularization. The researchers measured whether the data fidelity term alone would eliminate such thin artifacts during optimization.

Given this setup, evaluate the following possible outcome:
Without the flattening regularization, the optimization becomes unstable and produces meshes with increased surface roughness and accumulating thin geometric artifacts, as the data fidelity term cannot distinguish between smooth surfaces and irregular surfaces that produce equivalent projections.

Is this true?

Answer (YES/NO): NO